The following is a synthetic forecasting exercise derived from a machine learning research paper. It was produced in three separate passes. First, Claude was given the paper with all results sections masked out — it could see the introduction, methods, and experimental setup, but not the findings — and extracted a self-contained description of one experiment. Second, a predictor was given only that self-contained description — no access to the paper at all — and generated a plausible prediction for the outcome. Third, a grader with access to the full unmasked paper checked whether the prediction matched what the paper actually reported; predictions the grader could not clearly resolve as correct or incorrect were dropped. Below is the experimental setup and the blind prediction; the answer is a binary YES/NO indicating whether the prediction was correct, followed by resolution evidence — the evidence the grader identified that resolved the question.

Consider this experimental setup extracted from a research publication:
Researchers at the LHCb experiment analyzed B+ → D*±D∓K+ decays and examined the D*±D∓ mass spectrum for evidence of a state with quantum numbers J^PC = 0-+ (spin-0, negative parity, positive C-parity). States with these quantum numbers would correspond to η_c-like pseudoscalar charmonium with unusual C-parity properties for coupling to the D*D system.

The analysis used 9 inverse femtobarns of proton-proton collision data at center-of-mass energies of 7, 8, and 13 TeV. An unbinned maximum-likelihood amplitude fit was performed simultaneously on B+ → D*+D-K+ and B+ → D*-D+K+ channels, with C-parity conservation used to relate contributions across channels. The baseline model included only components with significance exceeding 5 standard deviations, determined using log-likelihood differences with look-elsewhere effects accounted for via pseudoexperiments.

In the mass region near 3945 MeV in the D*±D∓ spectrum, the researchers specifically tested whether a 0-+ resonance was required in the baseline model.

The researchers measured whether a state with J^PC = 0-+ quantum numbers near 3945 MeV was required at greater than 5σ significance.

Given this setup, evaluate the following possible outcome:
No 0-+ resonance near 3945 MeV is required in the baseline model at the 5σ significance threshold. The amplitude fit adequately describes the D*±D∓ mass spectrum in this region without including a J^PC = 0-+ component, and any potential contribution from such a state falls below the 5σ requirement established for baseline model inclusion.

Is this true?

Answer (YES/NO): NO